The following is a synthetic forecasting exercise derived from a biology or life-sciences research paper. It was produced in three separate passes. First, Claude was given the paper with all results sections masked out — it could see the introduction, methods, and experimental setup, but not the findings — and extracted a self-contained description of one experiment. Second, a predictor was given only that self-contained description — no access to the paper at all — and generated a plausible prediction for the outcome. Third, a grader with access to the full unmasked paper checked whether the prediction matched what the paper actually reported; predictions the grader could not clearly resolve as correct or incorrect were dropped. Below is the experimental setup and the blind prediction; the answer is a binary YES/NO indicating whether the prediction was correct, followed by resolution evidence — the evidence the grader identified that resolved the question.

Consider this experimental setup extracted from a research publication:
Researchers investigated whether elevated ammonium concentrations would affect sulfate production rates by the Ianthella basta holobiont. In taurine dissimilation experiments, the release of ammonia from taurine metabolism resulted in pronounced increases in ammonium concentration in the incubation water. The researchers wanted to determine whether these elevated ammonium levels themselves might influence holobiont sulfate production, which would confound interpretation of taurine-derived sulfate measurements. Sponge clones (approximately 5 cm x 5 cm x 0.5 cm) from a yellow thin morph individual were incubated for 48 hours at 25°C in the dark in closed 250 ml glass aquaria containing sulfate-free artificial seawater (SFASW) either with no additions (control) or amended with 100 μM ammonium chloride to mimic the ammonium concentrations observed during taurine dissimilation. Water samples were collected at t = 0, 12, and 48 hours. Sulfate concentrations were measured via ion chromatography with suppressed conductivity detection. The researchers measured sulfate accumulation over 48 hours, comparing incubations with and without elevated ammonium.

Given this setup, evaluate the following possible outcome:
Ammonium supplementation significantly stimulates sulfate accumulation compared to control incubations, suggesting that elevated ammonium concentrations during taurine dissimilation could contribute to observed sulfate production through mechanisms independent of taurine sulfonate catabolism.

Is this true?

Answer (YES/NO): NO